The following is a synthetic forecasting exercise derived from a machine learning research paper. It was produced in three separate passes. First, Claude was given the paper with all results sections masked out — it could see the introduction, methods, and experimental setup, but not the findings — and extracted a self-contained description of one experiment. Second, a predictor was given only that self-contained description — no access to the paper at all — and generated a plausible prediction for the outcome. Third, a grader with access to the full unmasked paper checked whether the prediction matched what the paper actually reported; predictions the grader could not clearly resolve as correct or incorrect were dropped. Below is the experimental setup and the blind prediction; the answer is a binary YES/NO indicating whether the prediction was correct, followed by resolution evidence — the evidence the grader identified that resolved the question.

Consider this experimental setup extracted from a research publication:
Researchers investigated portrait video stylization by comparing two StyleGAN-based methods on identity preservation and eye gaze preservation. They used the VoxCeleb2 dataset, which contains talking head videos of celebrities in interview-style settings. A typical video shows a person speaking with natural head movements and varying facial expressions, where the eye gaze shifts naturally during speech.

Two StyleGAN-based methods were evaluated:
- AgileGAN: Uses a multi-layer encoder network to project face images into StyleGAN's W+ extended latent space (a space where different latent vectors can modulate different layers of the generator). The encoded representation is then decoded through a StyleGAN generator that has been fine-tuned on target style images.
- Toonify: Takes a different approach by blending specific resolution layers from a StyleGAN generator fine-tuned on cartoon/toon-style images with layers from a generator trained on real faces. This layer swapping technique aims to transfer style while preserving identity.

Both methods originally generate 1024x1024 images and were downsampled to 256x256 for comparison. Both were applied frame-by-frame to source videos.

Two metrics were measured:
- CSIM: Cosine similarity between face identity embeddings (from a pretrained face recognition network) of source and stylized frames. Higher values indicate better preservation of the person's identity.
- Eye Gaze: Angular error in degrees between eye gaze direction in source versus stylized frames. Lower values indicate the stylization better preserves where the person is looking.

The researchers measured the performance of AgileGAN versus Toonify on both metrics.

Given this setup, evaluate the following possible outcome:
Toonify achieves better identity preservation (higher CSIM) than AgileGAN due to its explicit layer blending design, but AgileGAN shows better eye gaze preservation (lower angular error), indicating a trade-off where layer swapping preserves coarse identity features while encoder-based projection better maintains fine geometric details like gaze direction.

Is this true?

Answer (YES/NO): NO